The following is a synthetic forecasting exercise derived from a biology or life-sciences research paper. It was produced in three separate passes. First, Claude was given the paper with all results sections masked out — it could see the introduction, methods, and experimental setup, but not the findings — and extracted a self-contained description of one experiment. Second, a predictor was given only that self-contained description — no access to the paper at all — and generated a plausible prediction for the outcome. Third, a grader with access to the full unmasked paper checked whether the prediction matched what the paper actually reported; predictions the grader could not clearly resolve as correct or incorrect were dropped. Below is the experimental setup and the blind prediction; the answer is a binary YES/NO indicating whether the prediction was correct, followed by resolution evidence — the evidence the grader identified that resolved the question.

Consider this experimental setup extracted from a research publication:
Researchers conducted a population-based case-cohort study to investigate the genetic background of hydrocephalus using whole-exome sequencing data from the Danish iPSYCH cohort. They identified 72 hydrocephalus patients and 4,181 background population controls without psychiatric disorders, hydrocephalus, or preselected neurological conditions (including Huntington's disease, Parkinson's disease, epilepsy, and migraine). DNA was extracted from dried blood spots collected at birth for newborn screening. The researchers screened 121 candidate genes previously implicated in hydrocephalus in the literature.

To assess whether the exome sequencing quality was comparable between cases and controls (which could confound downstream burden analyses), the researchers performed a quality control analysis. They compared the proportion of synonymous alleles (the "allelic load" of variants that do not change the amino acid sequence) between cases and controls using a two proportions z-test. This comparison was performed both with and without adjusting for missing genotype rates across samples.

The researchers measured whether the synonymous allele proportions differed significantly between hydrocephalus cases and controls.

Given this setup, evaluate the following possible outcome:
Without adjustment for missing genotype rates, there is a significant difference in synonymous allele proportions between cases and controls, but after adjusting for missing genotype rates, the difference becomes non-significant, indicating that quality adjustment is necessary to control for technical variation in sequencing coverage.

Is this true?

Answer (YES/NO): NO